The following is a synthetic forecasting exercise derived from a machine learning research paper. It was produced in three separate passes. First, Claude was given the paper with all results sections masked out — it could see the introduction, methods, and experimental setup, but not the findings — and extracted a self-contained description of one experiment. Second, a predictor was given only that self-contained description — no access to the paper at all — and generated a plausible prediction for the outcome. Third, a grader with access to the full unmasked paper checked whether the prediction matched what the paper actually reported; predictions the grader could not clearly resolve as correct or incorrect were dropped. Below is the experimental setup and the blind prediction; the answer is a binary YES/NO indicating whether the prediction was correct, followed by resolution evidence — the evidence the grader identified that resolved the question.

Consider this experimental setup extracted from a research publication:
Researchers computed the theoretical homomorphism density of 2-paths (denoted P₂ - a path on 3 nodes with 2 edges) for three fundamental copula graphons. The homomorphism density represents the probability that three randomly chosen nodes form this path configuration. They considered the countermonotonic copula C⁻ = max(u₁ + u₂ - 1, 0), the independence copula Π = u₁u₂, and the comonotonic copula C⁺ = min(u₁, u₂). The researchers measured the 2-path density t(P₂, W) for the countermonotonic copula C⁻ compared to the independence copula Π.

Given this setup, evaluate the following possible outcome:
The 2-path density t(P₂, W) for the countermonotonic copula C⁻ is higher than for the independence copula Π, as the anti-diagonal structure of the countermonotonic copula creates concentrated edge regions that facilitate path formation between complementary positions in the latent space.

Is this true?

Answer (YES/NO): NO